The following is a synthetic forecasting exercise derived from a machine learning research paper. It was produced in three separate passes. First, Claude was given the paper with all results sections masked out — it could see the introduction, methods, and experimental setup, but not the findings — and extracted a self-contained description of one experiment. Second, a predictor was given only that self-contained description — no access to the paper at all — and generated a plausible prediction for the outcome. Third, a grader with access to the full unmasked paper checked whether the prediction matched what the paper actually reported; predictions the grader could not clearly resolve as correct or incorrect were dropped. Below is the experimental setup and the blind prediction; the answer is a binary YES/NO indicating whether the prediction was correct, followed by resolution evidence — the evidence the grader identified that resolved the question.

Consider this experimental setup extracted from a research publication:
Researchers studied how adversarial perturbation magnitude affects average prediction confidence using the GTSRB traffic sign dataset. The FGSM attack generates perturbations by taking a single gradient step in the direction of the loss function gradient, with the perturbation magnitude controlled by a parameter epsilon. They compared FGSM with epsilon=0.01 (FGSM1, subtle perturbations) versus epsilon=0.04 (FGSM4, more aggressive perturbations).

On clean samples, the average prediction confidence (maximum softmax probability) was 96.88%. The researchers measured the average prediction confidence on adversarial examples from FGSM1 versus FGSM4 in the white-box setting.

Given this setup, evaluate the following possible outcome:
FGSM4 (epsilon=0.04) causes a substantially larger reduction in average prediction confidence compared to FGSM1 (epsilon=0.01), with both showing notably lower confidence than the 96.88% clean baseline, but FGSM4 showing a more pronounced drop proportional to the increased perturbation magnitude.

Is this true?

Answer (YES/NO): NO